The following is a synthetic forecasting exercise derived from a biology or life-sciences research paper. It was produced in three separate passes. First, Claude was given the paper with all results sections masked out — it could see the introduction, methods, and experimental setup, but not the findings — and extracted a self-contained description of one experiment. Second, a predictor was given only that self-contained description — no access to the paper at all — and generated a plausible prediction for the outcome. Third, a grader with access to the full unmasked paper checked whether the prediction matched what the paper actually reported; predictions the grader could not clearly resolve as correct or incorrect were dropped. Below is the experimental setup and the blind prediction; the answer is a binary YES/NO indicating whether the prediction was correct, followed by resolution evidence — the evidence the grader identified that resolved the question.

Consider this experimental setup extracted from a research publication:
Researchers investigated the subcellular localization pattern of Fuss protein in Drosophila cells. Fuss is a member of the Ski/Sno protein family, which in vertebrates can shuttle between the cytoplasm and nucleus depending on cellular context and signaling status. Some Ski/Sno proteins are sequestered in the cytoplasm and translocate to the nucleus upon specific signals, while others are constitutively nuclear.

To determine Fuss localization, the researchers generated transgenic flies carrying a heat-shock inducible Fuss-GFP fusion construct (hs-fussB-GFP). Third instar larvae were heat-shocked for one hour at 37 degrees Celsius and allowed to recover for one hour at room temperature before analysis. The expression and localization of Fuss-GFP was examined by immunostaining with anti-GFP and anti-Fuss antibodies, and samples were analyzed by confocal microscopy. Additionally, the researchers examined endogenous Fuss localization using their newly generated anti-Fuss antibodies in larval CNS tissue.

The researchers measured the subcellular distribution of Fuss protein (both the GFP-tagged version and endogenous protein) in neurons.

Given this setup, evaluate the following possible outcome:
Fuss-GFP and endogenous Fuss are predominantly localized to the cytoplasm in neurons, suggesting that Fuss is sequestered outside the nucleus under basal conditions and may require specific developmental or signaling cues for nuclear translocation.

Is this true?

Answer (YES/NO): NO